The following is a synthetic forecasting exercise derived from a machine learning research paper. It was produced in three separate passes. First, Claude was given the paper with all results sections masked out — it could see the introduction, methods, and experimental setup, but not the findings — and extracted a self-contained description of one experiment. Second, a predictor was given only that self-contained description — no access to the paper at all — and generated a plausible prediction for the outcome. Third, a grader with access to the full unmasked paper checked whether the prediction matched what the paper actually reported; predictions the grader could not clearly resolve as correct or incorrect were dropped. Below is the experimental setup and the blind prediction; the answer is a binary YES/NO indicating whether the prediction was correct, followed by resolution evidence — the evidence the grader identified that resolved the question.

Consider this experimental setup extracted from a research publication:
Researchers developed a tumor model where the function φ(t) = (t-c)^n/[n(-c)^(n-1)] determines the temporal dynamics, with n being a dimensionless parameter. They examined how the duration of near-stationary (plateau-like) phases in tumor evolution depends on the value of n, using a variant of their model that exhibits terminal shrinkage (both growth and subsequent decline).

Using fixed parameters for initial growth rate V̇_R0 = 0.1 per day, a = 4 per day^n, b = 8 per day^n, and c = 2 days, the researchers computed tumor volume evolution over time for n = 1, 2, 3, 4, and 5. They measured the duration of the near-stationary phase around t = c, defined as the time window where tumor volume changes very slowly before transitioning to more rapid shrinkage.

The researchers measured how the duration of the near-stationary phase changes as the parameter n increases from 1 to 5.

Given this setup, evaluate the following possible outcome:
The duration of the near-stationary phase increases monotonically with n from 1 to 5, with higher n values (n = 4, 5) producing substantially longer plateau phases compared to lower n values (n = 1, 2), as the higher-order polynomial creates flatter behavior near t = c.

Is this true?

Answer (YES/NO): NO